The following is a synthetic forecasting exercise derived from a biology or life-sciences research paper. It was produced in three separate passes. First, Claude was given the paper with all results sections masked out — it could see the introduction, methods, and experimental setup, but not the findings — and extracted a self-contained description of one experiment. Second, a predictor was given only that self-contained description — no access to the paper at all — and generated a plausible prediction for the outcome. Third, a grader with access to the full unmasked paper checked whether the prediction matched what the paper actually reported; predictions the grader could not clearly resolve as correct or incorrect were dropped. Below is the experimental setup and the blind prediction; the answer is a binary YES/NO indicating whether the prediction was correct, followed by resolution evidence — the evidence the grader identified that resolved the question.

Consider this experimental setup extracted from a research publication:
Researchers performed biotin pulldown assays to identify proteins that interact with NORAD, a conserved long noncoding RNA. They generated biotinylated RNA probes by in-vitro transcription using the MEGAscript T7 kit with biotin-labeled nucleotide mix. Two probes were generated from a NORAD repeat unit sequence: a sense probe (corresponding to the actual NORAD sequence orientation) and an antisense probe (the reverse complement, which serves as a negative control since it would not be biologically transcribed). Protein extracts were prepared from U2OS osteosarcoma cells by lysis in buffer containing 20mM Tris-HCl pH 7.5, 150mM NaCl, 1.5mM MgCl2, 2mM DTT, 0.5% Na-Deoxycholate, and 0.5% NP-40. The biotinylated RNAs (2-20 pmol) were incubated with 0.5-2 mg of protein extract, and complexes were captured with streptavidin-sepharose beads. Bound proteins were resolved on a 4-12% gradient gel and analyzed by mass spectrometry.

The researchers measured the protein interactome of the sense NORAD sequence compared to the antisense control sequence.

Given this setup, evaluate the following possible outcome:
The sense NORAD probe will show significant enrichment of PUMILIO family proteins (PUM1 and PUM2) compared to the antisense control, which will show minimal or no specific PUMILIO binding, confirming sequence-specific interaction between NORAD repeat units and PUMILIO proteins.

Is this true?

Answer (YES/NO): YES